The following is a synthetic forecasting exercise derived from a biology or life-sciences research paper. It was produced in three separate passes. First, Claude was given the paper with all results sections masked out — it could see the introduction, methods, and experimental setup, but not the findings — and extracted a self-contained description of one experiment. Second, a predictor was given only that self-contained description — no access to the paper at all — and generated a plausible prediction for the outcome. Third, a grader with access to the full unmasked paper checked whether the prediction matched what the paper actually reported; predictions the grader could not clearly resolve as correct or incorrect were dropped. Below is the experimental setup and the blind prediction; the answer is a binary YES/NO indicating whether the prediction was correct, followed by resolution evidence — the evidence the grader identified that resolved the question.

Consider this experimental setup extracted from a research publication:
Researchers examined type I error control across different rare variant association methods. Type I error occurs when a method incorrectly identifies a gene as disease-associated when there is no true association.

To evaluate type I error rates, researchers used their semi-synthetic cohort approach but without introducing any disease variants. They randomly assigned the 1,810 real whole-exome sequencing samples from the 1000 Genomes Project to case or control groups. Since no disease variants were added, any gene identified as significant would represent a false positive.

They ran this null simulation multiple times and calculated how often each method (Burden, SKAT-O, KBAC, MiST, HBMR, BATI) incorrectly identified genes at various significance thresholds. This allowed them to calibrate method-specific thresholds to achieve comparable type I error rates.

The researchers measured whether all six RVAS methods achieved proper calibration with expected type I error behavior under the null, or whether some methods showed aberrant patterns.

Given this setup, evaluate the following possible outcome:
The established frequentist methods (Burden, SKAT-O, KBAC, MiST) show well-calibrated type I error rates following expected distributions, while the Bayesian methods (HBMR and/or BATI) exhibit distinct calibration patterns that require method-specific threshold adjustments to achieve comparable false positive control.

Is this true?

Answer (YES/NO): NO